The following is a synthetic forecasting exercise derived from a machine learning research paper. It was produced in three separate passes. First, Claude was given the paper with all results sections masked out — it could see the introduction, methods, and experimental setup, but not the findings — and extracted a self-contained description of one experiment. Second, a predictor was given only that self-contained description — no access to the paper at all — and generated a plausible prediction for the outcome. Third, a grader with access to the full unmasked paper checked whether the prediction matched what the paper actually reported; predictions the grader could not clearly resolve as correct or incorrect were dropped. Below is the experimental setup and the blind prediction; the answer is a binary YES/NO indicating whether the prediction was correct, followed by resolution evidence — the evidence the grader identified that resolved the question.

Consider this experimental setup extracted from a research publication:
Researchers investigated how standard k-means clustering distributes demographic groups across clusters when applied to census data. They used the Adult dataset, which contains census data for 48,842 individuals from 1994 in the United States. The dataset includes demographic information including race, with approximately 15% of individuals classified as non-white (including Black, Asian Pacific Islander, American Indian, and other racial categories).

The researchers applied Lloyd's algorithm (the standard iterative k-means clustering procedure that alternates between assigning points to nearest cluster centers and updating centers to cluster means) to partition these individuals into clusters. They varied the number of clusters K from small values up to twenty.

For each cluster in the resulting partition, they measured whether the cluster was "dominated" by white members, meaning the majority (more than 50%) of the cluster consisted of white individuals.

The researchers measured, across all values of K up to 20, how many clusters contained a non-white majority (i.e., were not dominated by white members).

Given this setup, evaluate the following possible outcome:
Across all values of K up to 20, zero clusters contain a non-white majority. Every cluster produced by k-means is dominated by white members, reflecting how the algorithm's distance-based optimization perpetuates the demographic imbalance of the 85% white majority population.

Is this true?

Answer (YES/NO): YES